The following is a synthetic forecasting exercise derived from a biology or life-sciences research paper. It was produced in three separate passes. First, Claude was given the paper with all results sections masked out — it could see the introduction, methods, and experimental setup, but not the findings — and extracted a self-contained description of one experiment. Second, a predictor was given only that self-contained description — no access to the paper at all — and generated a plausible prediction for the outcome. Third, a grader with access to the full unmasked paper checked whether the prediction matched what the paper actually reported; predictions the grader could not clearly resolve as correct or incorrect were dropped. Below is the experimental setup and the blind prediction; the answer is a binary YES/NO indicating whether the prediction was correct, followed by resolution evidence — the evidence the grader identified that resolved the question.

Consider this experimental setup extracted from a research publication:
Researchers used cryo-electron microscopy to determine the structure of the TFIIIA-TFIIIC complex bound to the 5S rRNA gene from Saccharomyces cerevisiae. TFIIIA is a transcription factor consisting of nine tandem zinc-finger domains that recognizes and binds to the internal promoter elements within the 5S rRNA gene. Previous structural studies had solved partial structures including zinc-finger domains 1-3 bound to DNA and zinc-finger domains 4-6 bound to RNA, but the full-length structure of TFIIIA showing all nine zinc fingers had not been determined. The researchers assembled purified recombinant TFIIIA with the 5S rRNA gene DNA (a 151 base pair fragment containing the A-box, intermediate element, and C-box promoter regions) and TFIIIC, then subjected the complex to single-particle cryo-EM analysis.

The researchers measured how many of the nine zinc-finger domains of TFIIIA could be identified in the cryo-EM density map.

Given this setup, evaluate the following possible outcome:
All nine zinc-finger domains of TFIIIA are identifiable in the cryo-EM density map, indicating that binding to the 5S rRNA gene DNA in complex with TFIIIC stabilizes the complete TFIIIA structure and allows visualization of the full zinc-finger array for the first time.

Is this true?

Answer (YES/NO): YES